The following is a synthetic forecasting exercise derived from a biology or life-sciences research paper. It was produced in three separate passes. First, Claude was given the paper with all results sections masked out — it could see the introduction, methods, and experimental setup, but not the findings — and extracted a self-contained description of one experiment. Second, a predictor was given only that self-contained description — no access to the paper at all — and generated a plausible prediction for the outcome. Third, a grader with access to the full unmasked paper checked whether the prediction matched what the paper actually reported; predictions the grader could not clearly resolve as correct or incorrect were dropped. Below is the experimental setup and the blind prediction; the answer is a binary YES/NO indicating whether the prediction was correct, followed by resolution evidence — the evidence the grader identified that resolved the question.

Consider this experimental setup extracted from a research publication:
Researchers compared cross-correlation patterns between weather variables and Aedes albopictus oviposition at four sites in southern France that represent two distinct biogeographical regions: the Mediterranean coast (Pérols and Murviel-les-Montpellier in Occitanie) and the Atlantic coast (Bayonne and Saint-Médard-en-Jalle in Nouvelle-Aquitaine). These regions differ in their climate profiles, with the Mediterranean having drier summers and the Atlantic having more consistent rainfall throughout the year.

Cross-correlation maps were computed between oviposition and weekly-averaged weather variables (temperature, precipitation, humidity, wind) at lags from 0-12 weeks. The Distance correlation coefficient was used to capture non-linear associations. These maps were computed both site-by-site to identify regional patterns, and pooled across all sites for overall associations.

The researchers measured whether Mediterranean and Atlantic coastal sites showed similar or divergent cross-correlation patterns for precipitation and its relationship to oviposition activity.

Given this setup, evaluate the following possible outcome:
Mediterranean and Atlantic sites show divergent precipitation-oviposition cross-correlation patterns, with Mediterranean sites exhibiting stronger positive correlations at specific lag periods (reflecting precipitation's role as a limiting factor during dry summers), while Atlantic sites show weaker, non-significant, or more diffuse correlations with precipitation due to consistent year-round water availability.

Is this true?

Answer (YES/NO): YES